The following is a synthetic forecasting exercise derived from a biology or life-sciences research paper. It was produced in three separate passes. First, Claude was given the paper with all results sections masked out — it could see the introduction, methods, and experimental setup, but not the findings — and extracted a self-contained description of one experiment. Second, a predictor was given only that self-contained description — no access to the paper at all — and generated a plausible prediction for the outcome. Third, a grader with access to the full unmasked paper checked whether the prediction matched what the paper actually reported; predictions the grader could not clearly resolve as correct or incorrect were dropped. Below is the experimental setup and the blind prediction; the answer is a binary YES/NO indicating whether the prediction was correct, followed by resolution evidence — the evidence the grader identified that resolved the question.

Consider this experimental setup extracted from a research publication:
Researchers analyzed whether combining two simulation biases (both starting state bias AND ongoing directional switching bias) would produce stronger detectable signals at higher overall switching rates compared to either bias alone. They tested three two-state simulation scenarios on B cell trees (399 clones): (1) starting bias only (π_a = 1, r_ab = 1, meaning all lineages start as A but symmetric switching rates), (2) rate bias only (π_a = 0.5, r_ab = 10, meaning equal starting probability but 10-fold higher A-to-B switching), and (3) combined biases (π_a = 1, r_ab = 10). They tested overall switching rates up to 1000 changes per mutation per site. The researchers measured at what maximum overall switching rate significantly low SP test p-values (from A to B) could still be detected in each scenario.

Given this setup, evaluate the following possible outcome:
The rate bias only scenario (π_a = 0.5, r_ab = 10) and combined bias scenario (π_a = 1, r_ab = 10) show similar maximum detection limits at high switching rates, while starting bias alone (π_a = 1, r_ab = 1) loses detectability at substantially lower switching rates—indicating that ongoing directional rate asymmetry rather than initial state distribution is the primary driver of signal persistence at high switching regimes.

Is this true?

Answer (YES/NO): NO